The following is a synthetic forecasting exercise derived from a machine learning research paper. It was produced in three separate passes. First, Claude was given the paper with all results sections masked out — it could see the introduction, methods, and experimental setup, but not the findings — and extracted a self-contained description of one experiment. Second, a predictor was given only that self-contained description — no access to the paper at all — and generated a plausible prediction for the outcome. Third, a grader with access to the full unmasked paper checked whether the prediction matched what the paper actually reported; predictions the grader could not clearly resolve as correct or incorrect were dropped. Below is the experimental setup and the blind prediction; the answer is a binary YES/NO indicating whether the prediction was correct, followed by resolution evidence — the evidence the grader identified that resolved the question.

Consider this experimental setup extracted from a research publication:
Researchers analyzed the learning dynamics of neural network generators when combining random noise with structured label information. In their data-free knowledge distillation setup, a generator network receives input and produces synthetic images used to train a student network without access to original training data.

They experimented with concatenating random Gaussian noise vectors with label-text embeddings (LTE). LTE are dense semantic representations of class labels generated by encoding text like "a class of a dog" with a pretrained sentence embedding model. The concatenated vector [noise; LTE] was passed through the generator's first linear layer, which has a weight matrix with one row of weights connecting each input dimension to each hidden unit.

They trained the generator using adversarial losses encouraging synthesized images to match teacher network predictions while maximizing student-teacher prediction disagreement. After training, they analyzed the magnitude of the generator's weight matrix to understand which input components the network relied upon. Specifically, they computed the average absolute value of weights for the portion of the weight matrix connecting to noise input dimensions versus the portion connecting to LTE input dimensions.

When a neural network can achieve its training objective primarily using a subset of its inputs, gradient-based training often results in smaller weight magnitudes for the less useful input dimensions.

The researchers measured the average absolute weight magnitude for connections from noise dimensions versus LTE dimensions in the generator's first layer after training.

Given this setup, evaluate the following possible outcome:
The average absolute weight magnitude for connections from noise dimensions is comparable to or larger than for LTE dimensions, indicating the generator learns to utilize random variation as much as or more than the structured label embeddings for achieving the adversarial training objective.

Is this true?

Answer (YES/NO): NO